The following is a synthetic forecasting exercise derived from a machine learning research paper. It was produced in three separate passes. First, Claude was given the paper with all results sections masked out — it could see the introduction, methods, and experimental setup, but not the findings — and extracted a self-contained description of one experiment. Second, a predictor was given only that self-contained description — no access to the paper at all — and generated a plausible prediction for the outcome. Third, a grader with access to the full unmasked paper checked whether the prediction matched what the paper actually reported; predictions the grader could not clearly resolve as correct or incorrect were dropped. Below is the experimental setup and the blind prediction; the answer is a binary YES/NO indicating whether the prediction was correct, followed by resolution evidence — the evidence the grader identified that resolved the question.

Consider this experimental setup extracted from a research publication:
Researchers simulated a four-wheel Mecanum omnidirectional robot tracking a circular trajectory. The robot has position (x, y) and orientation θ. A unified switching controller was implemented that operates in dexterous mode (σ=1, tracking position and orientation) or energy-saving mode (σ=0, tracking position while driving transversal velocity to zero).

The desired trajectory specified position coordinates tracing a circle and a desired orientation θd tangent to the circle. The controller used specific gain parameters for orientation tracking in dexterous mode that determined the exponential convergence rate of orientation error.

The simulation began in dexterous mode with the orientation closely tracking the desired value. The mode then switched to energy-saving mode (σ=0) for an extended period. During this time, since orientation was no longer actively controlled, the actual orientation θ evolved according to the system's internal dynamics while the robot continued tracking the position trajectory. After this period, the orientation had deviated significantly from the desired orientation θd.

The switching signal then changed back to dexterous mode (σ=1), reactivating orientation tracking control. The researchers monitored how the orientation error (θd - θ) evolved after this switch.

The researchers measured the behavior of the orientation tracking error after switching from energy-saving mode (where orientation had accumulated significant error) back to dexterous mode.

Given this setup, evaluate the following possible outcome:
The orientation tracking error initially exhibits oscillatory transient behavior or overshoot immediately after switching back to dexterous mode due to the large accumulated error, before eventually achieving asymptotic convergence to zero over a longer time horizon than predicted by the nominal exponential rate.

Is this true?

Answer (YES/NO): NO